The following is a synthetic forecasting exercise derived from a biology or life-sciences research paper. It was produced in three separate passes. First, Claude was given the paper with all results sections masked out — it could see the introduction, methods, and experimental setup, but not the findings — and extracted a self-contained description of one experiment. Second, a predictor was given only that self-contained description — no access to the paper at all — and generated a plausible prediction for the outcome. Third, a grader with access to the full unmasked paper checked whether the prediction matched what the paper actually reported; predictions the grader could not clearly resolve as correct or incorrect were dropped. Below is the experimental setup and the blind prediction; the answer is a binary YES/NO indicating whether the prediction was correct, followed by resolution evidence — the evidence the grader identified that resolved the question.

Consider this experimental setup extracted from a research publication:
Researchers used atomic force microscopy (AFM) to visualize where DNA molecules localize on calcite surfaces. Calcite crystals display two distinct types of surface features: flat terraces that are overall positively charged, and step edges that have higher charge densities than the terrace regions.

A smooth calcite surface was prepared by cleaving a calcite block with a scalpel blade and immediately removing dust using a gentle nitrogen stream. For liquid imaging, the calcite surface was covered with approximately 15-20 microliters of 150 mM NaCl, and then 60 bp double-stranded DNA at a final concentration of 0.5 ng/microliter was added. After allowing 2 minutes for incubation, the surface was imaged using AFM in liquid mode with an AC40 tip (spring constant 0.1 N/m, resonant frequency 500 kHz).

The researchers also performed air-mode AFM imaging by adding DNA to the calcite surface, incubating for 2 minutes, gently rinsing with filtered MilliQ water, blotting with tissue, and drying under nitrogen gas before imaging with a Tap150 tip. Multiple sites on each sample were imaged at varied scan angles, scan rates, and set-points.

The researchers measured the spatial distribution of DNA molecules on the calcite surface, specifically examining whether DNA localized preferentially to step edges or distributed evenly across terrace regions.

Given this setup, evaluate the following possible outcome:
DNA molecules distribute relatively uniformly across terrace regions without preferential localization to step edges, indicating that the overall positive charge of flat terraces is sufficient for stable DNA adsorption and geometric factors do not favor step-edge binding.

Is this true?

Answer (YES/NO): NO